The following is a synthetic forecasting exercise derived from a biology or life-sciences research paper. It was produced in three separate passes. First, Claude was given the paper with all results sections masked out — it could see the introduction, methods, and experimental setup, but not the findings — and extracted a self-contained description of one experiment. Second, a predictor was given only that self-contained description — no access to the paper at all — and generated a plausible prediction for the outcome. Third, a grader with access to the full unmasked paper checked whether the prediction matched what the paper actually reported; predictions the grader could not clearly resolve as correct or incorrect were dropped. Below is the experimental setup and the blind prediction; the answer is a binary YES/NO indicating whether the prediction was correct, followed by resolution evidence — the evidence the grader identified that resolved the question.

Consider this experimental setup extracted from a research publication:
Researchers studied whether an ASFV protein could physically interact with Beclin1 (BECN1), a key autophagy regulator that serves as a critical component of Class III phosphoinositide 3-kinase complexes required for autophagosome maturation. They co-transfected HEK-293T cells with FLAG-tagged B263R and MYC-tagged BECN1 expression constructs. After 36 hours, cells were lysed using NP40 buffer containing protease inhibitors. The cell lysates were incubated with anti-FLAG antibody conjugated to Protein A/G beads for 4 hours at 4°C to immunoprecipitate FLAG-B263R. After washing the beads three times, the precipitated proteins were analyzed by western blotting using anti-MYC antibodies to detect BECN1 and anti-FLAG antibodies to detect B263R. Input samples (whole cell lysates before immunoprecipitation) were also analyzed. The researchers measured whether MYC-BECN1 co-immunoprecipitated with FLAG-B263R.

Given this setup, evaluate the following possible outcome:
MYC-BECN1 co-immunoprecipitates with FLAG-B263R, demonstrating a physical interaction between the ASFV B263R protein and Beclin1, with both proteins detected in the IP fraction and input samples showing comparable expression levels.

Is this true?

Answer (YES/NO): YES